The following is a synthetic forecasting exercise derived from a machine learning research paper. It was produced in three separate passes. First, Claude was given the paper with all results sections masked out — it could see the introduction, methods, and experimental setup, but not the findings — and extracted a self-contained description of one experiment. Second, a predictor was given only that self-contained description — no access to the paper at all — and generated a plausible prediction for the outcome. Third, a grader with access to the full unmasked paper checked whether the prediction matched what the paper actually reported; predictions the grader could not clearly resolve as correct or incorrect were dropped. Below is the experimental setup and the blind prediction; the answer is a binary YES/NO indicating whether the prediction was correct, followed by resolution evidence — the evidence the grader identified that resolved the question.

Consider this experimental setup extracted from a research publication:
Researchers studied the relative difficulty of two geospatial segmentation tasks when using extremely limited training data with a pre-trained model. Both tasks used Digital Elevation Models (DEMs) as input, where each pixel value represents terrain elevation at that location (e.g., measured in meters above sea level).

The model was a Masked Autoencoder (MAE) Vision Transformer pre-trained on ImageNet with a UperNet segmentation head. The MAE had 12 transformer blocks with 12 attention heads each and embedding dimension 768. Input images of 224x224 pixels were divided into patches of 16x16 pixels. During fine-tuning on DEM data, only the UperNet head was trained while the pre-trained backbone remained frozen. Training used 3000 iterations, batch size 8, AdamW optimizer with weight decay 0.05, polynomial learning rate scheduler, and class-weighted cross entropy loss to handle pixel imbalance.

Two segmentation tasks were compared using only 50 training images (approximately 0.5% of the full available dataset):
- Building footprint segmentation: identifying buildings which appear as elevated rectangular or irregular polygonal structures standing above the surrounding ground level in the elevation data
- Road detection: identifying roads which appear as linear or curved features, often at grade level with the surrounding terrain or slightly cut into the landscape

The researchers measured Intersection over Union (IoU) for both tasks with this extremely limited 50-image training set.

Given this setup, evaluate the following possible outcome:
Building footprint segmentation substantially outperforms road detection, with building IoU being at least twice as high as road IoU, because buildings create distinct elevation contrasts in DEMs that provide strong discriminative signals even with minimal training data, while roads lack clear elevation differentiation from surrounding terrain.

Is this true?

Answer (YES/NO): NO